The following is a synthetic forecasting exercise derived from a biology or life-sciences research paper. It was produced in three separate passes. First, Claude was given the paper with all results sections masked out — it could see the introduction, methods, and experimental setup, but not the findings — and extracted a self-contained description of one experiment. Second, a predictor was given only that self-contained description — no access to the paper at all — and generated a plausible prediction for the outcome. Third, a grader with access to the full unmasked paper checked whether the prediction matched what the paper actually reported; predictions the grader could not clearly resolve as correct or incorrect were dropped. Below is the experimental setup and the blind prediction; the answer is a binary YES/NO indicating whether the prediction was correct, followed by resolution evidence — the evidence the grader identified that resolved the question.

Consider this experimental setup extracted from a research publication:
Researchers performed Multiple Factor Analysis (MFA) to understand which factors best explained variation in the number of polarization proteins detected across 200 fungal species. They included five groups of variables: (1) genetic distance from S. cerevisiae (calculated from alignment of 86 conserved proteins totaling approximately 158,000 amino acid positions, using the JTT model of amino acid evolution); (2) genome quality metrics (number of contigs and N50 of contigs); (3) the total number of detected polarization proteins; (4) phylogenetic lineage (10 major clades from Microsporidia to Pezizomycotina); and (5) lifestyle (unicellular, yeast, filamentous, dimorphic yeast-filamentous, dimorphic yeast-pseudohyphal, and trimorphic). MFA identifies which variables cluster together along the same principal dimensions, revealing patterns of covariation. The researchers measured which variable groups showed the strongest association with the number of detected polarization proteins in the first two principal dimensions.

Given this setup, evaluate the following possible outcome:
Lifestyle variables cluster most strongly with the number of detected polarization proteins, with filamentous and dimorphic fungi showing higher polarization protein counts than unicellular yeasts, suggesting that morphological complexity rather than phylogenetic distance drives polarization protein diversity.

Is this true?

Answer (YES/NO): NO